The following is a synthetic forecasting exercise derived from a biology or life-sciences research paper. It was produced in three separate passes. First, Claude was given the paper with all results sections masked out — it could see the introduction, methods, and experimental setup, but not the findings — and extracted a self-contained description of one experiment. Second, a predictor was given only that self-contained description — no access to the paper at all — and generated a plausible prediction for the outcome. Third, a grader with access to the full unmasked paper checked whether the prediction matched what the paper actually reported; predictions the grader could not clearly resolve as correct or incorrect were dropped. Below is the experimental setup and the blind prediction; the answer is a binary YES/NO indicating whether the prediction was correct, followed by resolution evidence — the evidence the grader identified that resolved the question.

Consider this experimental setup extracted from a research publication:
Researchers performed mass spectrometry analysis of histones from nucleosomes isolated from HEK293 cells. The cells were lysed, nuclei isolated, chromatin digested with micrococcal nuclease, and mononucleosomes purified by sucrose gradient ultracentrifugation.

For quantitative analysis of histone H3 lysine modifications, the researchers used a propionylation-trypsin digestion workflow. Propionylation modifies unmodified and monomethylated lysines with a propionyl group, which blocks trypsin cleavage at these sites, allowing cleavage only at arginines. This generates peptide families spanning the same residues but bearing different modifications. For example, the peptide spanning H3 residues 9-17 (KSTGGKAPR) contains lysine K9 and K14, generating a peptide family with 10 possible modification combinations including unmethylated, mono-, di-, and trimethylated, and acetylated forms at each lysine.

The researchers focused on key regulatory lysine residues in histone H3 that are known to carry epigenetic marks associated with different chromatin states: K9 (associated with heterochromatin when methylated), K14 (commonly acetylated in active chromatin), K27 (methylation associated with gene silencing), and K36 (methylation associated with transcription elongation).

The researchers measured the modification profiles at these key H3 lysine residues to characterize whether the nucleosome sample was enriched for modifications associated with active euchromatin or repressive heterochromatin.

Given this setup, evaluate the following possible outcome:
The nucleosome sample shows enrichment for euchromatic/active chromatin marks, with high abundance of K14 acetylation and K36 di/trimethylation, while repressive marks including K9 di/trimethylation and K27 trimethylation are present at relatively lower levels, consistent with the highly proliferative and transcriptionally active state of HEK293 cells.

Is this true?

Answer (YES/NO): NO